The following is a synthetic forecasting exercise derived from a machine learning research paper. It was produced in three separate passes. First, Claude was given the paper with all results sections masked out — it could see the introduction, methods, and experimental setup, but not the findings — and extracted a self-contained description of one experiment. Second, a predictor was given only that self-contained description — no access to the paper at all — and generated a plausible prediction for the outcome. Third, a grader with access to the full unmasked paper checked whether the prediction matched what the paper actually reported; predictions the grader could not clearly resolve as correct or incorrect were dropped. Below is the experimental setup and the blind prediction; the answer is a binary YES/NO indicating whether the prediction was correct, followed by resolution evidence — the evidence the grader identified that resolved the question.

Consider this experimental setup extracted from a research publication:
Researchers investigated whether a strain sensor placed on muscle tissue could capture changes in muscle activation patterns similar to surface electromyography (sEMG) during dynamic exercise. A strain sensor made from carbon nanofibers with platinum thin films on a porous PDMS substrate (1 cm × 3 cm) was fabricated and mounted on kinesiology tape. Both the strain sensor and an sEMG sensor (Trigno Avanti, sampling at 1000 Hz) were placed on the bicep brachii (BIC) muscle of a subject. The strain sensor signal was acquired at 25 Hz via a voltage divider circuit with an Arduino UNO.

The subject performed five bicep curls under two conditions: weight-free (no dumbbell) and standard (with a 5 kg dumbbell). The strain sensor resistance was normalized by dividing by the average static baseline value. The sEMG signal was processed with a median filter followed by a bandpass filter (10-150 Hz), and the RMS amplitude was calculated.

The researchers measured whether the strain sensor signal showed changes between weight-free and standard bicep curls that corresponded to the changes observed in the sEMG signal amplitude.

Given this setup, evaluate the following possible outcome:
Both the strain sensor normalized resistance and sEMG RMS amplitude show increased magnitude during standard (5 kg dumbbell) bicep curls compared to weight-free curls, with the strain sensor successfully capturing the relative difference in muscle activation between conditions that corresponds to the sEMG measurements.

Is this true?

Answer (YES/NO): NO